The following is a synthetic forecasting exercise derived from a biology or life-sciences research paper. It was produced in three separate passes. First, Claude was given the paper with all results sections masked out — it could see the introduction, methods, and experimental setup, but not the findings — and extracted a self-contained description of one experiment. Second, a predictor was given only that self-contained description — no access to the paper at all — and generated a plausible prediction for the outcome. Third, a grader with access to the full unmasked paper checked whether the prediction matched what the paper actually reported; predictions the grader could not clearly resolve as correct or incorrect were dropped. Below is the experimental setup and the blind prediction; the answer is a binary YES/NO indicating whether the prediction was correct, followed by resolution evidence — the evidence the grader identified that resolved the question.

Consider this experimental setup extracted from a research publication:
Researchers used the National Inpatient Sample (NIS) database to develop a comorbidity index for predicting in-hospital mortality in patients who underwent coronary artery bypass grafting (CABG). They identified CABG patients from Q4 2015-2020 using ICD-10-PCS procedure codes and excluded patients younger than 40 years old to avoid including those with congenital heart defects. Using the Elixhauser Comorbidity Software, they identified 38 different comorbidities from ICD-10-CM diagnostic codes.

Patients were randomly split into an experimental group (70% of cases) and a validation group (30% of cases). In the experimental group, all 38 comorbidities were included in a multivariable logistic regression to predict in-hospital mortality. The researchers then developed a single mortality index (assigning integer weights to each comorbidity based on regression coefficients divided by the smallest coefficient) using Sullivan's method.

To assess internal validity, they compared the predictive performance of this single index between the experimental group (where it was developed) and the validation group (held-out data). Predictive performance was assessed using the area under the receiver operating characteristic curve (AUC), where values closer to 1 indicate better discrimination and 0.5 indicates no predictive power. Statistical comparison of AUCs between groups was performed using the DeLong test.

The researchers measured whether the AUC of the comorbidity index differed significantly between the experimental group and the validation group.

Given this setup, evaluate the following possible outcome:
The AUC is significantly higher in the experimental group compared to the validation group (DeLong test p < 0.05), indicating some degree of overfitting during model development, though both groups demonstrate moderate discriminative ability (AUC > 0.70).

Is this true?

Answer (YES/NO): NO